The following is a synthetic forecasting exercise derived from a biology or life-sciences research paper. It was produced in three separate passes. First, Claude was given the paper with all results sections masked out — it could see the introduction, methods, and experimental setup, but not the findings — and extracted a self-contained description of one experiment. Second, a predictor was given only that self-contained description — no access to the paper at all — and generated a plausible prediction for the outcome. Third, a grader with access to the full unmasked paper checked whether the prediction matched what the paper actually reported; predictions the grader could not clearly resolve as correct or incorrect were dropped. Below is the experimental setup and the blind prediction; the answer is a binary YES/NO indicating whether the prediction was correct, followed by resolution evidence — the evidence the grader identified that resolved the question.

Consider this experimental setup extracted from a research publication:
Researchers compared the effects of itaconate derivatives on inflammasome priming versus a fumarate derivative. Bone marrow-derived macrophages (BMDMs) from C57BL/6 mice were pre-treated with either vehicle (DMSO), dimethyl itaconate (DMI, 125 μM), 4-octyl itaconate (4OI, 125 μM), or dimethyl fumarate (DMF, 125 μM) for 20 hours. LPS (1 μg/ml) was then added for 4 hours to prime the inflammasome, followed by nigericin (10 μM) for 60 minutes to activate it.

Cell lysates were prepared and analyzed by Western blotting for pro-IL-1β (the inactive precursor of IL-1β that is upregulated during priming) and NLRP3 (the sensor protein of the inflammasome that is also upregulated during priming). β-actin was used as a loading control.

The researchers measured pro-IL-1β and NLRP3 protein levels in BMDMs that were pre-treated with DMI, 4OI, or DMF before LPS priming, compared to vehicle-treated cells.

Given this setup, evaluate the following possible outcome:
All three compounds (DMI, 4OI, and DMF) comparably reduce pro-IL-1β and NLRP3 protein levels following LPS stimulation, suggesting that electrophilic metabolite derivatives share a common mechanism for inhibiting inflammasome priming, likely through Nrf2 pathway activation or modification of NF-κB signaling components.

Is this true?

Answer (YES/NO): NO